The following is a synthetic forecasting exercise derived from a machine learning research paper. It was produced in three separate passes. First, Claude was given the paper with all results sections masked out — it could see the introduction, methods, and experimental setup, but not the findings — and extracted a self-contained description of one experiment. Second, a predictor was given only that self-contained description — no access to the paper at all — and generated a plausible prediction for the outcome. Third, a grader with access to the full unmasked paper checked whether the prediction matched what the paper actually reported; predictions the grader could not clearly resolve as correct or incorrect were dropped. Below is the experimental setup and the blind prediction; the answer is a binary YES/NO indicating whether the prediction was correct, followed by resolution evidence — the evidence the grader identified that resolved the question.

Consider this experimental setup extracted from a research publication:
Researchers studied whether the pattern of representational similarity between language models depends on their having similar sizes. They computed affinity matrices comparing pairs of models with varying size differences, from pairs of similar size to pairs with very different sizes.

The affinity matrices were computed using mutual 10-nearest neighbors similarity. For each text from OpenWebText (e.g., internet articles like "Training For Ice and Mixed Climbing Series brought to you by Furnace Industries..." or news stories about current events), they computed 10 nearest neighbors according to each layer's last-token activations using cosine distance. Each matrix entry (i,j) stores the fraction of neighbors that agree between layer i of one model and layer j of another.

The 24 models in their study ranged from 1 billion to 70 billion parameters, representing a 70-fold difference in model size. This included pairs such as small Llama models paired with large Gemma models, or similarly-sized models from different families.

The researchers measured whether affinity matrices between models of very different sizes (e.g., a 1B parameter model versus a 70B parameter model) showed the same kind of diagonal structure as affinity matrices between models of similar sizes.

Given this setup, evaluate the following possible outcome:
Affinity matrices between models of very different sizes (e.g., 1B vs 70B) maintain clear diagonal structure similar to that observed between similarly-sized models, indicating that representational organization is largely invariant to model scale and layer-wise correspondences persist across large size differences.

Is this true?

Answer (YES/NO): NO